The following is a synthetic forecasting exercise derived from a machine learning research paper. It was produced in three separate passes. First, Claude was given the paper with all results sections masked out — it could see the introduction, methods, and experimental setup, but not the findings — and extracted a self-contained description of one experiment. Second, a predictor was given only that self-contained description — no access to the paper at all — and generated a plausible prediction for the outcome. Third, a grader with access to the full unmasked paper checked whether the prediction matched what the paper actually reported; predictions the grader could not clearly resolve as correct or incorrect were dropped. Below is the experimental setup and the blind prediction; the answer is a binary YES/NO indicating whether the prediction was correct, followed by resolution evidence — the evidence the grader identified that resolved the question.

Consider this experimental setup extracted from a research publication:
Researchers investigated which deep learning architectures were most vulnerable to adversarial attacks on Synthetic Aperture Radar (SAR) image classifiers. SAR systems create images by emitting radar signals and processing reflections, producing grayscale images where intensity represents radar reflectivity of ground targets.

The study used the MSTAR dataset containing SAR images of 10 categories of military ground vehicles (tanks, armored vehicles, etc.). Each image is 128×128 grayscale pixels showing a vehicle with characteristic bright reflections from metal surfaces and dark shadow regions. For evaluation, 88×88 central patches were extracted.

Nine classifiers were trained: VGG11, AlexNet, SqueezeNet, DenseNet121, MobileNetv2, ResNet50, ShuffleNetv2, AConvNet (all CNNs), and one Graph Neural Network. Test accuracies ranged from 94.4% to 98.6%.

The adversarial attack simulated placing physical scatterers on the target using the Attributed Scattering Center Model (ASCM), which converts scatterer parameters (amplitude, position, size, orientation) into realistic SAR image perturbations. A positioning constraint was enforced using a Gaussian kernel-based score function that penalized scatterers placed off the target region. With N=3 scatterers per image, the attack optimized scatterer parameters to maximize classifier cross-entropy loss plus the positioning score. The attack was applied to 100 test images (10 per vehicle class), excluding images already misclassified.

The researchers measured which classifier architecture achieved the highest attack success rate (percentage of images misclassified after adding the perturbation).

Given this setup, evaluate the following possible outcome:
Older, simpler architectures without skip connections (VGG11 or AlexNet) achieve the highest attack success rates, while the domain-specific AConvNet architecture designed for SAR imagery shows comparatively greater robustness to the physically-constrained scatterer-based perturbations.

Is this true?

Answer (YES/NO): NO